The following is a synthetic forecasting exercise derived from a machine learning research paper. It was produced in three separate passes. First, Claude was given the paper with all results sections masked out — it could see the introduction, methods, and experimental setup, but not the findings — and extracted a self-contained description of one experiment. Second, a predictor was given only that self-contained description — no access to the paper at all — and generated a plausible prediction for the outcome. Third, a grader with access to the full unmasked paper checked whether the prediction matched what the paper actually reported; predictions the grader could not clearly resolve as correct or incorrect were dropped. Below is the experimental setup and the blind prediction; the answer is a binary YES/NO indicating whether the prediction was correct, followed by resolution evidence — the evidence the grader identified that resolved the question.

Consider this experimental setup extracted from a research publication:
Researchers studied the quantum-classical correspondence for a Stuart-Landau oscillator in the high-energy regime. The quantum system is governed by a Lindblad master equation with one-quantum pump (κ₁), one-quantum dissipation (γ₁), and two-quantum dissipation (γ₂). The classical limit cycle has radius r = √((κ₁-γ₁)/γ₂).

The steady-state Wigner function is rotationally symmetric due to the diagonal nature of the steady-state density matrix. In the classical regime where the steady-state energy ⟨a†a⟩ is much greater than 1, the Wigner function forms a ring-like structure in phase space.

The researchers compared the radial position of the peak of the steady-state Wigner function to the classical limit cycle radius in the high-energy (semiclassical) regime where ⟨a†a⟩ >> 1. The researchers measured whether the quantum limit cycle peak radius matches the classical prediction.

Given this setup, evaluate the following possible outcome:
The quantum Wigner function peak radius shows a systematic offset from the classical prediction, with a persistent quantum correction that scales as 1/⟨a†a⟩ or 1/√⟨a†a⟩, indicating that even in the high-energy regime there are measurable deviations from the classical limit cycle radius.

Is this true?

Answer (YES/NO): NO